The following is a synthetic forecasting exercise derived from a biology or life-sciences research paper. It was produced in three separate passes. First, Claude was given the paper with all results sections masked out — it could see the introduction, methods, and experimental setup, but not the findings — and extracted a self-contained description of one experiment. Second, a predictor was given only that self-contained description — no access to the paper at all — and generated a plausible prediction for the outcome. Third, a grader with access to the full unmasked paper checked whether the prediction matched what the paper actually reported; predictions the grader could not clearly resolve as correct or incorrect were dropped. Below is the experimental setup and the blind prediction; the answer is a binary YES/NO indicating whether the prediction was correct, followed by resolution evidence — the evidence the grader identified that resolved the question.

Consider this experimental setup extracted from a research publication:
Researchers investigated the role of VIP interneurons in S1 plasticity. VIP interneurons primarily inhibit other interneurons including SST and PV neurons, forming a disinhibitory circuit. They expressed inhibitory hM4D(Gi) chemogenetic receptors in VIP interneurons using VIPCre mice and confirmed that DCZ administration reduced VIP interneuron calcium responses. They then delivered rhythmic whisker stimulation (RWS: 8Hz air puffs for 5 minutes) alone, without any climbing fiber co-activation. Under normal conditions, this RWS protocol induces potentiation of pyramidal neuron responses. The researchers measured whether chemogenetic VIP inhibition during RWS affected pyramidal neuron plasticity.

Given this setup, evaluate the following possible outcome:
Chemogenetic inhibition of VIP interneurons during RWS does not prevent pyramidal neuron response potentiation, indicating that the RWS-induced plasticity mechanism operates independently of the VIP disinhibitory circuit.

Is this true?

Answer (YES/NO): NO